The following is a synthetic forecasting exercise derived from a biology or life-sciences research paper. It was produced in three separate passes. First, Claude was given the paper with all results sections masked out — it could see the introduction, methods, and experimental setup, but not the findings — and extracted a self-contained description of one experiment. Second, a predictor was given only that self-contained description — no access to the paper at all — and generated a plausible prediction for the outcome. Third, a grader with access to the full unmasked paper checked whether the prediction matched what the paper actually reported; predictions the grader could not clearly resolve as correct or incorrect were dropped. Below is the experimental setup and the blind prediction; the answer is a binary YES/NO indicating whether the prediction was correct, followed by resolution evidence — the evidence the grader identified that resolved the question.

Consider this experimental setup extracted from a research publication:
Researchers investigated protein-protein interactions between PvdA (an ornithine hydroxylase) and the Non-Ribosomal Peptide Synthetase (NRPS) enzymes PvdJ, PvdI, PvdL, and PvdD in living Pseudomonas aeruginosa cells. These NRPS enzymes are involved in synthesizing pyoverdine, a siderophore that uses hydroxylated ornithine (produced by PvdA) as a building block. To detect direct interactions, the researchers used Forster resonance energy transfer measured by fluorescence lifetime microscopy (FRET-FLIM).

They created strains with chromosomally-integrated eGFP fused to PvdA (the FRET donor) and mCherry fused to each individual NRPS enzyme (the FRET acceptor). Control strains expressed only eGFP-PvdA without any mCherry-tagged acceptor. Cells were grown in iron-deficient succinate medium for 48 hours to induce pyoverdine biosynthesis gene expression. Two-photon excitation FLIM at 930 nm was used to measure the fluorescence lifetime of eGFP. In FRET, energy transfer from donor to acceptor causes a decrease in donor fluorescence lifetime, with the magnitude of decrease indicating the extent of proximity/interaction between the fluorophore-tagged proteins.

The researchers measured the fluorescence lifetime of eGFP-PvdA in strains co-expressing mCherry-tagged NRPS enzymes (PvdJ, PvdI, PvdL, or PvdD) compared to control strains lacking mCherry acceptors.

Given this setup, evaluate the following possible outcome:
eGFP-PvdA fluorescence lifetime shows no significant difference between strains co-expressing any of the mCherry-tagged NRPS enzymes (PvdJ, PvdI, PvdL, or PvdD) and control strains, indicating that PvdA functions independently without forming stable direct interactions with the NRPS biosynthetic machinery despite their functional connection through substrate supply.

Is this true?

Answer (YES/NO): NO